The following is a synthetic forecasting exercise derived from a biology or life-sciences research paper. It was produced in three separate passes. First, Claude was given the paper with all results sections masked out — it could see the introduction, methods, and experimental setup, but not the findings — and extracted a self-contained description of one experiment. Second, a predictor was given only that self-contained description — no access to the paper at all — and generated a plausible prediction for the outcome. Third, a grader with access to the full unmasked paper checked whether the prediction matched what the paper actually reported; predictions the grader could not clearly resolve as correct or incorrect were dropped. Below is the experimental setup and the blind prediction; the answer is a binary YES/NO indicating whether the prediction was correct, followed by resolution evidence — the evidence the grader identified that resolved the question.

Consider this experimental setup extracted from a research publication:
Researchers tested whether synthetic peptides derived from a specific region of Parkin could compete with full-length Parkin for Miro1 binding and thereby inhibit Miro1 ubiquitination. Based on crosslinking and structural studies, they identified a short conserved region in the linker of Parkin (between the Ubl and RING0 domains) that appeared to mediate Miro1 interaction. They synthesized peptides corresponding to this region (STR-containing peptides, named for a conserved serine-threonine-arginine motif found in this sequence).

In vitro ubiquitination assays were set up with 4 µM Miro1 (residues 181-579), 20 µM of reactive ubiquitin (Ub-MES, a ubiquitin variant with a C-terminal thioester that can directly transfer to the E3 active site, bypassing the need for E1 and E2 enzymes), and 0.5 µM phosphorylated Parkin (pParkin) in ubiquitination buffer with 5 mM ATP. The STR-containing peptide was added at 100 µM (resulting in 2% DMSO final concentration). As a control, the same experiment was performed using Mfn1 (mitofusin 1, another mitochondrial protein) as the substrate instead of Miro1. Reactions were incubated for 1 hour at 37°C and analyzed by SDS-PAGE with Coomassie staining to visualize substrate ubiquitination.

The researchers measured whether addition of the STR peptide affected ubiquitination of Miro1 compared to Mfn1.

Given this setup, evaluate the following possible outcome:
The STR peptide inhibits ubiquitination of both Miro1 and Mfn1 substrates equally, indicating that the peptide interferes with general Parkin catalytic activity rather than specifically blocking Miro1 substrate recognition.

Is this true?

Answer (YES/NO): NO